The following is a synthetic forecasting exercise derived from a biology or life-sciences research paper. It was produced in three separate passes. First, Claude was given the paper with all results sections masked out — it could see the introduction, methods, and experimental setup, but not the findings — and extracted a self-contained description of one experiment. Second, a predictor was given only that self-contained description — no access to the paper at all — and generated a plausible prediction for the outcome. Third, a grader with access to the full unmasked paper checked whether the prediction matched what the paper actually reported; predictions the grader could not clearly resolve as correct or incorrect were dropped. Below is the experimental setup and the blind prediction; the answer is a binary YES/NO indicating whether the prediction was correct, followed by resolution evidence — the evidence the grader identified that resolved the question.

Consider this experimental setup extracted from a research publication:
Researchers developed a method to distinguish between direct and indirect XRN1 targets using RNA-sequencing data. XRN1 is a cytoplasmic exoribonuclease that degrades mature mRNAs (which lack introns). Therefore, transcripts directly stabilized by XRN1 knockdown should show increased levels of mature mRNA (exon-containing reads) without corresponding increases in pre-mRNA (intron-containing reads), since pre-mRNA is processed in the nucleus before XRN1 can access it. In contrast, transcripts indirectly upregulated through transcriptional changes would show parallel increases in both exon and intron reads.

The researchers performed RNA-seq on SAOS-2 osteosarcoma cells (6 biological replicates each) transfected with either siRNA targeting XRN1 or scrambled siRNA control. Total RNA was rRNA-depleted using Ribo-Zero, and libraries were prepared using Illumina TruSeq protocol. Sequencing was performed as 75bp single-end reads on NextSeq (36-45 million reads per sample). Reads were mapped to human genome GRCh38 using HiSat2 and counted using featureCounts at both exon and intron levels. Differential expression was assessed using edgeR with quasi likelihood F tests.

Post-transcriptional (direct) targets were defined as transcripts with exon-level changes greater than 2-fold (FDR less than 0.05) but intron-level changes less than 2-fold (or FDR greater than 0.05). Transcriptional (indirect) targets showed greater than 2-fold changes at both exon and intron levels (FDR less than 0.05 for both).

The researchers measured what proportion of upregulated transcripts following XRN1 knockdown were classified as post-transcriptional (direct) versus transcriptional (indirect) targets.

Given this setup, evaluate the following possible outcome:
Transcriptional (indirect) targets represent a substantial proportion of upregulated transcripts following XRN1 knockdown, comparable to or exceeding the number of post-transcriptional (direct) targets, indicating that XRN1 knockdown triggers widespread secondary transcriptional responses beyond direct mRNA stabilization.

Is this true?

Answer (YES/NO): YES